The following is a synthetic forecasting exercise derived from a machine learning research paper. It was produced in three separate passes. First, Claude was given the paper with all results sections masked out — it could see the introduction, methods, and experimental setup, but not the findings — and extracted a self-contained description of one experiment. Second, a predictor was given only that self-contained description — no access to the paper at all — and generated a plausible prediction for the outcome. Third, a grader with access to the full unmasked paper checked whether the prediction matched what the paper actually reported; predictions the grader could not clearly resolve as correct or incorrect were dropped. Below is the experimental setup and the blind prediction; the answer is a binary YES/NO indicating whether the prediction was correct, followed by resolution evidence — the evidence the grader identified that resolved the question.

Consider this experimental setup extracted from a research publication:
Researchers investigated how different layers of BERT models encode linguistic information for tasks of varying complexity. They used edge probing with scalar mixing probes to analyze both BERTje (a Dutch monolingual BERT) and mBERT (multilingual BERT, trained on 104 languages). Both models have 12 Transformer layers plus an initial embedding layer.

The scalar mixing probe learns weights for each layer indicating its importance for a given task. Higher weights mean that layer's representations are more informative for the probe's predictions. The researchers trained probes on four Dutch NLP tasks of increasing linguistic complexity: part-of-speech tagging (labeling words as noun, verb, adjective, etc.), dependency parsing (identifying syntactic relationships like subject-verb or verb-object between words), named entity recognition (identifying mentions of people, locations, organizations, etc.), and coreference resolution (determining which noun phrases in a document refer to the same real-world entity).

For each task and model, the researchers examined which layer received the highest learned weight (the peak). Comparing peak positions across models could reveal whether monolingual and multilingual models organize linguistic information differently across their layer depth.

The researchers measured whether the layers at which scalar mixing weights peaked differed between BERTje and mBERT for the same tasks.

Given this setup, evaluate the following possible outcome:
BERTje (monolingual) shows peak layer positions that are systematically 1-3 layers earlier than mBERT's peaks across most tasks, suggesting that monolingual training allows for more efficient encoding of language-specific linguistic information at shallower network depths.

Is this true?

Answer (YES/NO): NO